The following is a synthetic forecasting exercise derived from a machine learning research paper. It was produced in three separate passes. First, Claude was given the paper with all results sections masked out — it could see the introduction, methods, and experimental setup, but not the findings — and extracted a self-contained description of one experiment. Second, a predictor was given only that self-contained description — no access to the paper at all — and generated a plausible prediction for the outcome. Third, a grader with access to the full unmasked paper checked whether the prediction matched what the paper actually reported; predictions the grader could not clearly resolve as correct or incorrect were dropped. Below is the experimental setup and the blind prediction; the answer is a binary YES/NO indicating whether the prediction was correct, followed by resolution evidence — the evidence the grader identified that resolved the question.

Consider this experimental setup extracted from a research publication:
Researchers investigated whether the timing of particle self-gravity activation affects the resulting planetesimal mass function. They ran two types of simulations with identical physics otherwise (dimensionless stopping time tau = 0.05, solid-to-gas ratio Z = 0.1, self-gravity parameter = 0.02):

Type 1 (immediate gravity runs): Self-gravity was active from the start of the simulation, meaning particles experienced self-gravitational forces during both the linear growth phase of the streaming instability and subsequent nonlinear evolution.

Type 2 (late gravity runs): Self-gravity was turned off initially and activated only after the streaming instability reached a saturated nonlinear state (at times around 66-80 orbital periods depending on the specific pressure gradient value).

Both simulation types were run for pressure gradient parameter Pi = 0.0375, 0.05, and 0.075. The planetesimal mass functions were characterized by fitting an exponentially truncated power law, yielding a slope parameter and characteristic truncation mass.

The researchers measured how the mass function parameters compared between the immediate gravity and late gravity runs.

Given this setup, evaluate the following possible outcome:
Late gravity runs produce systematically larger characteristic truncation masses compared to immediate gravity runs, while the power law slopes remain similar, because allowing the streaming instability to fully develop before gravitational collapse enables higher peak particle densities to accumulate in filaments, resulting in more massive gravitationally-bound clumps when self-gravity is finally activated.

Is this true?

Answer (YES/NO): NO